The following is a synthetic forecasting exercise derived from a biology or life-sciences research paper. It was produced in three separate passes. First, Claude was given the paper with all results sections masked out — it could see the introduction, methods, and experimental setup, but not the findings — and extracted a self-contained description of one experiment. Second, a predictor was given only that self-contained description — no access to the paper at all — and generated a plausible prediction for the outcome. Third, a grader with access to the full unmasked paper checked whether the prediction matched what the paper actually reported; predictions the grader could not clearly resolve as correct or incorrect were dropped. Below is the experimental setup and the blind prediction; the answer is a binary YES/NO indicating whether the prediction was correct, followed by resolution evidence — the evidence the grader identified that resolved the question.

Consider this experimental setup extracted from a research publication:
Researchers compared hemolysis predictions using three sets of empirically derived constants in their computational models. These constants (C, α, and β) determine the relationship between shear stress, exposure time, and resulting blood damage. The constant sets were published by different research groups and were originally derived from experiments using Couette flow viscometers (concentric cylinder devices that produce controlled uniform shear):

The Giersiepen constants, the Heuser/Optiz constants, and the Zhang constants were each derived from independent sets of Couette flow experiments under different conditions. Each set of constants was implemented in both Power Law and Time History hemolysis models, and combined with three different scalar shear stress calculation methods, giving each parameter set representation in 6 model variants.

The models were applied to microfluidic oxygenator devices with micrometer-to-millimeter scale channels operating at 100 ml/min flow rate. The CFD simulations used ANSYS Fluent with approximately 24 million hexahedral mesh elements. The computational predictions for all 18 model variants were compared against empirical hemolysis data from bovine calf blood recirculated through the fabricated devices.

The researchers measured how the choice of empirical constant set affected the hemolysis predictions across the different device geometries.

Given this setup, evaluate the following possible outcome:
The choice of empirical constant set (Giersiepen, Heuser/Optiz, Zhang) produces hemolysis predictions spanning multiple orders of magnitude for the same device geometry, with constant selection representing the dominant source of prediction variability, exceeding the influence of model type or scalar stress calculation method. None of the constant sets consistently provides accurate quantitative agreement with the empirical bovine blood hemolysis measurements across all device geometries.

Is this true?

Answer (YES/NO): YES